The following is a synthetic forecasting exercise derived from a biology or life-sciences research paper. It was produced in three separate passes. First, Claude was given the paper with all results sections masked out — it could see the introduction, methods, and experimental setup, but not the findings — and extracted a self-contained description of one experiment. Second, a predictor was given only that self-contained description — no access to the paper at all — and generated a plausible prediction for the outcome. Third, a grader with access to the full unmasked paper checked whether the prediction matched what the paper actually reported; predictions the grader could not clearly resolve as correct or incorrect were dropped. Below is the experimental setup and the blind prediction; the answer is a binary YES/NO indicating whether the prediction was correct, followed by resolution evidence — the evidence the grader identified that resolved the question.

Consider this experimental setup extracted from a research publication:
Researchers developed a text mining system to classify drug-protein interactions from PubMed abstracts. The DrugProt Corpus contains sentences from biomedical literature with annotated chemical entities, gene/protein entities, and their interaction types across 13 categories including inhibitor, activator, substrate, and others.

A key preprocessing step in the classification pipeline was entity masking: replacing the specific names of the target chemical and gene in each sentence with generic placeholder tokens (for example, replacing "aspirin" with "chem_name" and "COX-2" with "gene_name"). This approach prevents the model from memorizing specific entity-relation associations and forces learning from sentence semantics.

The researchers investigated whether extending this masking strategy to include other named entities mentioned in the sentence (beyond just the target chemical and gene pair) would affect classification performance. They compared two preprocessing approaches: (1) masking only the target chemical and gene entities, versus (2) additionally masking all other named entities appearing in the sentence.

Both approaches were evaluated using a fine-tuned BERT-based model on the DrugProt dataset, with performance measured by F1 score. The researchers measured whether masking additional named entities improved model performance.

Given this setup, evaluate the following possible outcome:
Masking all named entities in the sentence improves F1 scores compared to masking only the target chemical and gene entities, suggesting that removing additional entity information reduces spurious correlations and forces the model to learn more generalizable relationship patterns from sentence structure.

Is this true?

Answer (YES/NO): NO